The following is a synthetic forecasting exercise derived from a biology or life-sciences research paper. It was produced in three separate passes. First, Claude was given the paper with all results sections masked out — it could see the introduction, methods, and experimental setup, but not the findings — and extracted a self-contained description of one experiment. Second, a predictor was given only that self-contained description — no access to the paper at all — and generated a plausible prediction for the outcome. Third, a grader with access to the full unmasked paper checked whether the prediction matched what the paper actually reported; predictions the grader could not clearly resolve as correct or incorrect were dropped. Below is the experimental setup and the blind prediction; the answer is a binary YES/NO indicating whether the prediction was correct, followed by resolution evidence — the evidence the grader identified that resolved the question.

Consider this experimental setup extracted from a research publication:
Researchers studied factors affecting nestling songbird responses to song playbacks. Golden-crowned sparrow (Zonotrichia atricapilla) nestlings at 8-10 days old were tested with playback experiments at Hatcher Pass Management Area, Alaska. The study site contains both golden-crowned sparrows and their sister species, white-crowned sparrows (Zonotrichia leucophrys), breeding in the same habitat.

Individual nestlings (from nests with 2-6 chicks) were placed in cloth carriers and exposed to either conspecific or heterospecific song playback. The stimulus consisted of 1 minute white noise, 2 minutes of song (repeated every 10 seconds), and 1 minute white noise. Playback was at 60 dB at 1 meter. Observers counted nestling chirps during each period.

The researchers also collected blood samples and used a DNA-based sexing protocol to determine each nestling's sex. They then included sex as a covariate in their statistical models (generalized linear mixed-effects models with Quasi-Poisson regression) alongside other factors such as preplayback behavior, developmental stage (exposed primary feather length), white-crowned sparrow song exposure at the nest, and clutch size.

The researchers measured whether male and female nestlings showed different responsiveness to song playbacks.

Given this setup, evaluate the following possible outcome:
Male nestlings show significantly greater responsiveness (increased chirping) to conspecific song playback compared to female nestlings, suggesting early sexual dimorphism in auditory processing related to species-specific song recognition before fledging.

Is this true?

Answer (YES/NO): NO